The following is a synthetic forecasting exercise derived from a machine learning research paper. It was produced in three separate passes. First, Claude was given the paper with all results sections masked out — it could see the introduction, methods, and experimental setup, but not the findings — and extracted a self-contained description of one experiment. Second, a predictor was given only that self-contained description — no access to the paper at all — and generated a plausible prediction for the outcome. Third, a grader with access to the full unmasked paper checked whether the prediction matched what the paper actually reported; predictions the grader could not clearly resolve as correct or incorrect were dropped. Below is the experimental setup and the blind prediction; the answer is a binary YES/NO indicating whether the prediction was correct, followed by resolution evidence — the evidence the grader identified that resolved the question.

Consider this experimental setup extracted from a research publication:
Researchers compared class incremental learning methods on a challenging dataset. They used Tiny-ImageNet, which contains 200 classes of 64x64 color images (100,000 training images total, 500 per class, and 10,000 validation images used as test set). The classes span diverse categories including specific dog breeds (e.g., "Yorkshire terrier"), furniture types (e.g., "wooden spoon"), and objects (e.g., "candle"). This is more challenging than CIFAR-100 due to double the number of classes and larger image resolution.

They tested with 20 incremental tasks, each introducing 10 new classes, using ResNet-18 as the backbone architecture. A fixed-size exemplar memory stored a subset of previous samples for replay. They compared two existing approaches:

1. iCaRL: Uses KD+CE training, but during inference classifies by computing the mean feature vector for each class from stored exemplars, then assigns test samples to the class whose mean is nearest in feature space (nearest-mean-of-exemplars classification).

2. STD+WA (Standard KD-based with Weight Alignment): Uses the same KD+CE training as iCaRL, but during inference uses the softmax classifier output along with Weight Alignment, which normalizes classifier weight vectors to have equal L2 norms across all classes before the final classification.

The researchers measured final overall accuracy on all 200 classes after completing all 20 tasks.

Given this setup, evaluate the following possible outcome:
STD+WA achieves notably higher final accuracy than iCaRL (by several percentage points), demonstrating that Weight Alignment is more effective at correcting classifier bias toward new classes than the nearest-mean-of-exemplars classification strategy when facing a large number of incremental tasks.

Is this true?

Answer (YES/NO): NO